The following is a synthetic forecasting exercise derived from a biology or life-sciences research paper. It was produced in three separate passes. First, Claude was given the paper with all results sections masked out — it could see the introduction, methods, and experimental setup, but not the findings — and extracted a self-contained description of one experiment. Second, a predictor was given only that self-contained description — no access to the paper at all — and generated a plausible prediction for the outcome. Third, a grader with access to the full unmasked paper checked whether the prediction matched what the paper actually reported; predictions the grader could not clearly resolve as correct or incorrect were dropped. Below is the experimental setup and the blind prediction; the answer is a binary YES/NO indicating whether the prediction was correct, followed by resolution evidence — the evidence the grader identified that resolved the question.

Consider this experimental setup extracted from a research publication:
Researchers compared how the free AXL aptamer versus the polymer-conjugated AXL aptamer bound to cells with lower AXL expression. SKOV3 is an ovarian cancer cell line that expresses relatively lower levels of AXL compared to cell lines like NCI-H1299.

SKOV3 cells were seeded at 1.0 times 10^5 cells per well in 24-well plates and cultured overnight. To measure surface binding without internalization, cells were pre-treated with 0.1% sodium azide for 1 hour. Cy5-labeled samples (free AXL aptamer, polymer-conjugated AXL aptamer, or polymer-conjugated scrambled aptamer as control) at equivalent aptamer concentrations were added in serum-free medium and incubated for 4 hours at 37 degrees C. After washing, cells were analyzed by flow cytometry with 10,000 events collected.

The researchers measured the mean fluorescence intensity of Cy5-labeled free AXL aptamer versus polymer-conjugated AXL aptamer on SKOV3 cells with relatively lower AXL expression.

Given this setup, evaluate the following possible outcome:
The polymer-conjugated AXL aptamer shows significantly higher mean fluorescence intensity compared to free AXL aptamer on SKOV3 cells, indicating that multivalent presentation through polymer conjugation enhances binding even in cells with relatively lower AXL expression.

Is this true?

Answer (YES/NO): NO